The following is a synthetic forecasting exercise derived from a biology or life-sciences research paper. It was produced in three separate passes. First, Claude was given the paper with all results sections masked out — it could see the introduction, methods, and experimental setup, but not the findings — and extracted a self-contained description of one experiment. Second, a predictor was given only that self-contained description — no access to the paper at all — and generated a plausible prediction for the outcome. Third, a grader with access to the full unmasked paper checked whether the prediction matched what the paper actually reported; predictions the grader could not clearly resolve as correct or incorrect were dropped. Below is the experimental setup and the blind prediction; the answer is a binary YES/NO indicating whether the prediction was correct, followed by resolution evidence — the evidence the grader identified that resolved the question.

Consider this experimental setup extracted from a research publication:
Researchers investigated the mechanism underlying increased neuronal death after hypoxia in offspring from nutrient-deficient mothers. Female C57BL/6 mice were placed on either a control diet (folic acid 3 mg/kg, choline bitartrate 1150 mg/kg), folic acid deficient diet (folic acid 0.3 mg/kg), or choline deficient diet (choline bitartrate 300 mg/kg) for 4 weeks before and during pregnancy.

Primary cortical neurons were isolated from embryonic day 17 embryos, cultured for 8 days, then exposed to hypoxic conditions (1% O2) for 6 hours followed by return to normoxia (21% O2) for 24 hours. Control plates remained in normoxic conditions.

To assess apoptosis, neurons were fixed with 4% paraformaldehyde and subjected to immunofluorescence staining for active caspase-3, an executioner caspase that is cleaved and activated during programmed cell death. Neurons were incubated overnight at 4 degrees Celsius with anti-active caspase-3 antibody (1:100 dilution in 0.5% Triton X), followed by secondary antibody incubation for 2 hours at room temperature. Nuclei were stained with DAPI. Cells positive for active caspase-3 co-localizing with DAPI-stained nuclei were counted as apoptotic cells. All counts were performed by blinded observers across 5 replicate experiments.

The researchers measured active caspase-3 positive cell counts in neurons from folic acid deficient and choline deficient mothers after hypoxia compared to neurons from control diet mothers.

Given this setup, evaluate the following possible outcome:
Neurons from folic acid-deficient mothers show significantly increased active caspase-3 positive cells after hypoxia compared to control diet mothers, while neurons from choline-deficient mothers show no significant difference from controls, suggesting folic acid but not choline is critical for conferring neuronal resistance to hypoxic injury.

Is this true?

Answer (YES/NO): NO